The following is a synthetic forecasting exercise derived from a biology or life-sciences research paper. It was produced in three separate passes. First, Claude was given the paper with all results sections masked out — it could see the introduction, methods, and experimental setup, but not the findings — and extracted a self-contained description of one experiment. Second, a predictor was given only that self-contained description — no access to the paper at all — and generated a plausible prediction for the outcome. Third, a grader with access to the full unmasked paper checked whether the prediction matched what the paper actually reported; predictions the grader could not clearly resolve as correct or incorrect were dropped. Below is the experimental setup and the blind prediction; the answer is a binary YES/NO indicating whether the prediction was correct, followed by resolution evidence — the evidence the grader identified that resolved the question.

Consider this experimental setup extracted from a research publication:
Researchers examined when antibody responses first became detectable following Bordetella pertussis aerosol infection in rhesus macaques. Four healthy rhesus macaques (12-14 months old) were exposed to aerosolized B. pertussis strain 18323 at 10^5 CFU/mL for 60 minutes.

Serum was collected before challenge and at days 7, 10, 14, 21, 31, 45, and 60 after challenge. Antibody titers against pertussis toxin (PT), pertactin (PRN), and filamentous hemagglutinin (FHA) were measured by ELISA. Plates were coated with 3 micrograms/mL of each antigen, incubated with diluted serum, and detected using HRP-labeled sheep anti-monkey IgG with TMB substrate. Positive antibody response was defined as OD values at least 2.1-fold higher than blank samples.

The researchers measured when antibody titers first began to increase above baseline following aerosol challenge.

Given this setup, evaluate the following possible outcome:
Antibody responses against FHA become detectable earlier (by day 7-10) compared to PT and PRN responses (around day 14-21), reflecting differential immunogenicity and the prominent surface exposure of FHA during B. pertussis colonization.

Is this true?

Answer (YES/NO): NO